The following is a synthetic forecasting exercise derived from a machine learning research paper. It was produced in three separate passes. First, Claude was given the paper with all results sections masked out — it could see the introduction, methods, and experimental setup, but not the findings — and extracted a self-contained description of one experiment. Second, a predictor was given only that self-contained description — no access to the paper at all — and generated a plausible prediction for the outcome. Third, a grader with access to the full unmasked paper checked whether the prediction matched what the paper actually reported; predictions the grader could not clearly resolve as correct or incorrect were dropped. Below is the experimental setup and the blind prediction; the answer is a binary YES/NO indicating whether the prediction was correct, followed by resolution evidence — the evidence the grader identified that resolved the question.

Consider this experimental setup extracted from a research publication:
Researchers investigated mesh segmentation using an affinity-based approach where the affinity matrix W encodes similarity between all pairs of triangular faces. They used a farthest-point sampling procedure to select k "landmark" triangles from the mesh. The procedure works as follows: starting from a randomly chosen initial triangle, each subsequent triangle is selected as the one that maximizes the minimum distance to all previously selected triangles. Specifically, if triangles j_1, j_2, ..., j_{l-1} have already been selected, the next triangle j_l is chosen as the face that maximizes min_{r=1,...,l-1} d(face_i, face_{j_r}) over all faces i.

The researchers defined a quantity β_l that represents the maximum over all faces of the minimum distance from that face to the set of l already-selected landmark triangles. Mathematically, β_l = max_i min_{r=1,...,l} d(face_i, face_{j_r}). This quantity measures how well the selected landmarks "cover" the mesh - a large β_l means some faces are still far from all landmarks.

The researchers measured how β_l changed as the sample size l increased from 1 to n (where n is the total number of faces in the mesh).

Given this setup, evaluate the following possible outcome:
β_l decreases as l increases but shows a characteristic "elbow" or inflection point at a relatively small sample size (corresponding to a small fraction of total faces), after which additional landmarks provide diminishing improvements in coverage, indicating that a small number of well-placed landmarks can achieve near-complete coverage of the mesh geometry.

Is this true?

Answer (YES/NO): YES